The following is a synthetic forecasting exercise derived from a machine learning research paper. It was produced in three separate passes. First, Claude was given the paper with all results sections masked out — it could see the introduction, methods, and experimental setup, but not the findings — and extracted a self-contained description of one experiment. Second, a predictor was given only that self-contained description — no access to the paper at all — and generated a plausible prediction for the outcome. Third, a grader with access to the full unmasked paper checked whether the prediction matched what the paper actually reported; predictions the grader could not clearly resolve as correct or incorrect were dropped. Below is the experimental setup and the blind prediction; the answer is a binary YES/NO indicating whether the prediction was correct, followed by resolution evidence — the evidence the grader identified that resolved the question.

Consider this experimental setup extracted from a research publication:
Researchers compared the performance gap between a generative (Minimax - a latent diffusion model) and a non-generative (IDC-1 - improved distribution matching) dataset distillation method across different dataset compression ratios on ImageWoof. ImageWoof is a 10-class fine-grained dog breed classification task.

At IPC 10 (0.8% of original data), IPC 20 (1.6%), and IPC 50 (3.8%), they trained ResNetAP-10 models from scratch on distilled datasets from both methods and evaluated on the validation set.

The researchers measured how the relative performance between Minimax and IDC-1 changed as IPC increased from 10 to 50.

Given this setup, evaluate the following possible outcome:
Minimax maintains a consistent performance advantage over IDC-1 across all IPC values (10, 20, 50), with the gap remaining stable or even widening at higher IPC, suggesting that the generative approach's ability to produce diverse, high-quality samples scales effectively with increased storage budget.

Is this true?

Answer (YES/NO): NO